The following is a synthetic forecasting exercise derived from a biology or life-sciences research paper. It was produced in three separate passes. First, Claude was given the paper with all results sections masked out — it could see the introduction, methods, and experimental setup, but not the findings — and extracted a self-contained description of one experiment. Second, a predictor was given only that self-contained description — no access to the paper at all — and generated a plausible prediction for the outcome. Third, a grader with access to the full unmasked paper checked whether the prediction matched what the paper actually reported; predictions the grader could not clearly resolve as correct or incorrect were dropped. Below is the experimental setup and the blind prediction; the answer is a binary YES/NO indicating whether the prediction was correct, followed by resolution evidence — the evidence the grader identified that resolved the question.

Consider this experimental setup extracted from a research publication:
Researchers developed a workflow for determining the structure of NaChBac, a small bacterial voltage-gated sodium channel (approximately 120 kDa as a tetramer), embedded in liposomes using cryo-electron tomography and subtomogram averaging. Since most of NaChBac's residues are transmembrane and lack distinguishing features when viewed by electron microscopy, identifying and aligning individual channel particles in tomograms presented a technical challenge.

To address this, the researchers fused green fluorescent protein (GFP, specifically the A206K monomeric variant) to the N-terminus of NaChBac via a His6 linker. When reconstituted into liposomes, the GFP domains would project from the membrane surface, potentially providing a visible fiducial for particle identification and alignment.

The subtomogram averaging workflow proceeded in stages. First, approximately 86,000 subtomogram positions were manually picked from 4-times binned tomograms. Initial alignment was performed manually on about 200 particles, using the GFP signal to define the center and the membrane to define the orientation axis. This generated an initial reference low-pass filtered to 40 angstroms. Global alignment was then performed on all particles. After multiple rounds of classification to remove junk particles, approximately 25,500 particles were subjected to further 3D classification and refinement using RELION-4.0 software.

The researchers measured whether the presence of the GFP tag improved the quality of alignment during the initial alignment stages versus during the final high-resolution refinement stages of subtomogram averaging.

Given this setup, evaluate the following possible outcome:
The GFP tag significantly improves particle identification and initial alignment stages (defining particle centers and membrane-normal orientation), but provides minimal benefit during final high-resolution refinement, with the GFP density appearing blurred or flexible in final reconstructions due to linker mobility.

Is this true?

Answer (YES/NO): YES